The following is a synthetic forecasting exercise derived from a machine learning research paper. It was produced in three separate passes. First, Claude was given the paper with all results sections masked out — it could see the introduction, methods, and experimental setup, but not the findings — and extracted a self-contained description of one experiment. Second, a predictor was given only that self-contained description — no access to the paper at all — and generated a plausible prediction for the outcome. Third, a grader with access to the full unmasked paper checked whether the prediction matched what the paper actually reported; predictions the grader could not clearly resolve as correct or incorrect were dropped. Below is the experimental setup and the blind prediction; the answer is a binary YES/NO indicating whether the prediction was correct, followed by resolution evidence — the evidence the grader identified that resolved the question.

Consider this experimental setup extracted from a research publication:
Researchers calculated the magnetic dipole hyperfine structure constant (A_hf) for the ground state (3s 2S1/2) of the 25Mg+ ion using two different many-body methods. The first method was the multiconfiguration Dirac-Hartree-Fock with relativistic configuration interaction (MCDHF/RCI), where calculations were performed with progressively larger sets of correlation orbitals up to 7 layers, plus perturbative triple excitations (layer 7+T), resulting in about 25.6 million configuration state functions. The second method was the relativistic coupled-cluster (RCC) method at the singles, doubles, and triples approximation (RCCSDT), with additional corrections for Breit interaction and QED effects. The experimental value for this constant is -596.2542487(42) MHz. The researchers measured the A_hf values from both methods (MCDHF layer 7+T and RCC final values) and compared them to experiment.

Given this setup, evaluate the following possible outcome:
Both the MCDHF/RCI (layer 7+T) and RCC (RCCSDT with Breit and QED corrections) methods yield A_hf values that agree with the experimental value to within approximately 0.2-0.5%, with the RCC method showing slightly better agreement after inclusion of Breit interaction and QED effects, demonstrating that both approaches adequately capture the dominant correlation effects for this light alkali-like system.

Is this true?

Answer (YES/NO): NO